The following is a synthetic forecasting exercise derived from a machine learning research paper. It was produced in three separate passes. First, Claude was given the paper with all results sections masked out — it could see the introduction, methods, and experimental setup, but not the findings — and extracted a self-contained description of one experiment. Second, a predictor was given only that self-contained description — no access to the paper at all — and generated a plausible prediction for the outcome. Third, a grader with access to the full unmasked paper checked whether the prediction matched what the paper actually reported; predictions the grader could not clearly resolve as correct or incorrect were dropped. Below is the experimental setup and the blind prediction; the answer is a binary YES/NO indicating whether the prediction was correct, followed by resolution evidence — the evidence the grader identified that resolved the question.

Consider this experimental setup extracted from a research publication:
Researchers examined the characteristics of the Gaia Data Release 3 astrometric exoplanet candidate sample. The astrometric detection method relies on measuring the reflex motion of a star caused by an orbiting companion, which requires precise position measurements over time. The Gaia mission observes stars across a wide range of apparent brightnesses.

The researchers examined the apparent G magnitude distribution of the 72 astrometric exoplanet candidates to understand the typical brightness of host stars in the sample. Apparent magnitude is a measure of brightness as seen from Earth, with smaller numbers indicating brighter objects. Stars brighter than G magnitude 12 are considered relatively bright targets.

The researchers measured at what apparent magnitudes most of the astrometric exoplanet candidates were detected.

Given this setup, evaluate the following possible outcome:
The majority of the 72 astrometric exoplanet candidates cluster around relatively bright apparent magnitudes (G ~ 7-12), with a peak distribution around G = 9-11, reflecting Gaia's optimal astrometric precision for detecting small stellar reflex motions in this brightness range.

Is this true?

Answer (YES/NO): NO